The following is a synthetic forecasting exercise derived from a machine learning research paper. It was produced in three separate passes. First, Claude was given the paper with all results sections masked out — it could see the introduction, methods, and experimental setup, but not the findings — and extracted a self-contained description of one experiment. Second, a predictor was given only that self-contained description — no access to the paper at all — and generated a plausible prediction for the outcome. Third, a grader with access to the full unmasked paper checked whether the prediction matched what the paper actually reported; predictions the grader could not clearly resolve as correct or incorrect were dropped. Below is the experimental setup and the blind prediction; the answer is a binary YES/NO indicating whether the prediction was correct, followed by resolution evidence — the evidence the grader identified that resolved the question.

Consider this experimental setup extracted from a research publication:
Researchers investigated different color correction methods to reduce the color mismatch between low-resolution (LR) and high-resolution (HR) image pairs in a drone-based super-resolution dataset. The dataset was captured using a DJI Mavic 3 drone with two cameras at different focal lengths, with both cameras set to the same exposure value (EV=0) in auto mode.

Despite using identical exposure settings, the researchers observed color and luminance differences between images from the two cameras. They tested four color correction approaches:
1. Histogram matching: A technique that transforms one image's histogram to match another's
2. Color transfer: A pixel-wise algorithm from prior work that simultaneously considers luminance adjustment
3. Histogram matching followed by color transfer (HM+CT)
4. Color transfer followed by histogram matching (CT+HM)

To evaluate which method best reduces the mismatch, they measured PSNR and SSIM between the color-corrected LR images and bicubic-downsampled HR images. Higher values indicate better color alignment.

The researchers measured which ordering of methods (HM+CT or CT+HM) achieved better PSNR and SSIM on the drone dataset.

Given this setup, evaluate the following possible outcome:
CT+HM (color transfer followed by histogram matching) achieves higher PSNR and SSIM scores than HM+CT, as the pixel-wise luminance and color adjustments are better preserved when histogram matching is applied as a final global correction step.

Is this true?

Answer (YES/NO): YES